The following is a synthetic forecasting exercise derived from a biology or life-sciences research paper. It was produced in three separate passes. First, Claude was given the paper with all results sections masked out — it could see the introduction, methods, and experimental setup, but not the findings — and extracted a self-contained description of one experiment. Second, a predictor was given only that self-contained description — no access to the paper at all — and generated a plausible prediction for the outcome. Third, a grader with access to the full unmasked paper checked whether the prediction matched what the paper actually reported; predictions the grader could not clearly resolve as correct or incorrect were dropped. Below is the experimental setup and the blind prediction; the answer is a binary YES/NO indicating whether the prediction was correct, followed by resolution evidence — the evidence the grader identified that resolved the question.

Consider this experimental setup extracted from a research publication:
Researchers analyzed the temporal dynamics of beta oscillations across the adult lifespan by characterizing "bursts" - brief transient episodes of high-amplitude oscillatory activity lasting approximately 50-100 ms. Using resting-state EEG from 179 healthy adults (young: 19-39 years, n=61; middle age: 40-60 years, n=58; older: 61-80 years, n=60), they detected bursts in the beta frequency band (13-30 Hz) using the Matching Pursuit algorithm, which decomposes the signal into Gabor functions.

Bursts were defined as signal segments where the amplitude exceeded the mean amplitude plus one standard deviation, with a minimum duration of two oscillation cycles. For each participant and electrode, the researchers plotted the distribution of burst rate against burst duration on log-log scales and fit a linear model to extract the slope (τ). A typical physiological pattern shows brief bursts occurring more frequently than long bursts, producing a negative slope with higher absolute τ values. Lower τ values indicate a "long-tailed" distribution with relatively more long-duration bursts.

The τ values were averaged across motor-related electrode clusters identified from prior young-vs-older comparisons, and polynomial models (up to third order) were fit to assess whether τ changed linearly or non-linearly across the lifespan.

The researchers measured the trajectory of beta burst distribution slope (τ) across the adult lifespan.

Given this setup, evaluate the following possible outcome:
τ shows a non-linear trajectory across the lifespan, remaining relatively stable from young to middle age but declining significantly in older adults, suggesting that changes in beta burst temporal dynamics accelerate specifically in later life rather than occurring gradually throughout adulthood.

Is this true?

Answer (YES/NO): NO